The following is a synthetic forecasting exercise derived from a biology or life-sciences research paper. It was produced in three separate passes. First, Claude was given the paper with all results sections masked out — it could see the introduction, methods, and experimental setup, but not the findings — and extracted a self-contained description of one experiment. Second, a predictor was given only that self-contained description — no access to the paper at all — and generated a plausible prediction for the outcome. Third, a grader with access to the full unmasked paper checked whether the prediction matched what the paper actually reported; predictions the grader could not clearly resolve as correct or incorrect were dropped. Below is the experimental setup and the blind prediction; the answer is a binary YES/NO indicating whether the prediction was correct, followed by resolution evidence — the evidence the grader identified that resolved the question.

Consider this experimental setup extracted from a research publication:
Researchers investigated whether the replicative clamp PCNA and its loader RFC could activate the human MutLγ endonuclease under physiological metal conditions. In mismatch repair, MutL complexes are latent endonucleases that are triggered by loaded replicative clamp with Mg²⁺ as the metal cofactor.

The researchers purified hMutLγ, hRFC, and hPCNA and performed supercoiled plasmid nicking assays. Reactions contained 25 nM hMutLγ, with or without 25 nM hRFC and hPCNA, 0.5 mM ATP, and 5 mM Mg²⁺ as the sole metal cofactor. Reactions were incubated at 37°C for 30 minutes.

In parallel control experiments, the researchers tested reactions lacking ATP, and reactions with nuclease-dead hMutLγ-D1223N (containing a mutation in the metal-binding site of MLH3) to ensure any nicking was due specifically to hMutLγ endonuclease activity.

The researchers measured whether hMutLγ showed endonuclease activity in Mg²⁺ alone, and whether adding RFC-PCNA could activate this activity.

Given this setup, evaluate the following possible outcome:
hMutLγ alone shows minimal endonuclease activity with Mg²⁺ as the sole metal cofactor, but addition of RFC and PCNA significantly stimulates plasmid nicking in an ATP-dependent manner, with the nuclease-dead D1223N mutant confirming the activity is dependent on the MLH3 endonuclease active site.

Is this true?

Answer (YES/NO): YES